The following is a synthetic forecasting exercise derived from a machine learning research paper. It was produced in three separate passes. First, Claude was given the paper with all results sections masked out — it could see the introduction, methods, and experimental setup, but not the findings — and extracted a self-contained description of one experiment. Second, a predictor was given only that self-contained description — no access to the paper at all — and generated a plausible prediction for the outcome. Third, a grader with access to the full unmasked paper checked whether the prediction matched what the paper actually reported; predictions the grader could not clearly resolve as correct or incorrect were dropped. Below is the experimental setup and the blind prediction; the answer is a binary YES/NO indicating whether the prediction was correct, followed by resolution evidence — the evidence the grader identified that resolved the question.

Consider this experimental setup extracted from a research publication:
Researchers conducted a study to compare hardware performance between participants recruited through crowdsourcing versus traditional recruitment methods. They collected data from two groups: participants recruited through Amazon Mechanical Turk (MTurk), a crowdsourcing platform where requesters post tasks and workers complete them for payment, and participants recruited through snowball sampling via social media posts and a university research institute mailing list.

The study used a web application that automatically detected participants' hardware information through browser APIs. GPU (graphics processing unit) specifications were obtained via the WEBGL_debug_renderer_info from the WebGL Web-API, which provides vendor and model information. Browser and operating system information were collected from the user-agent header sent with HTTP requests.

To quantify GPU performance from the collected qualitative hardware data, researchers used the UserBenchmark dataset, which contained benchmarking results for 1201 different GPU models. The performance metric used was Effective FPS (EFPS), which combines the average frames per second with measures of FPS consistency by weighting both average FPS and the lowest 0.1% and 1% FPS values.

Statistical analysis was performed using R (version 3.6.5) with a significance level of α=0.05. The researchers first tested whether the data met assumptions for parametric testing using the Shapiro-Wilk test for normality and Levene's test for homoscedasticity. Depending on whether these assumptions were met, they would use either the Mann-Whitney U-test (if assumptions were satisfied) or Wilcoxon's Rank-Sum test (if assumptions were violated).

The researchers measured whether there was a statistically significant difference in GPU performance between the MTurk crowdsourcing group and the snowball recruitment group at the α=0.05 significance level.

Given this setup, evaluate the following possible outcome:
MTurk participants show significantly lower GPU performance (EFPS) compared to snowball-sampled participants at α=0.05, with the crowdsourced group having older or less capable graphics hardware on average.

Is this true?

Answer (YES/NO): NO